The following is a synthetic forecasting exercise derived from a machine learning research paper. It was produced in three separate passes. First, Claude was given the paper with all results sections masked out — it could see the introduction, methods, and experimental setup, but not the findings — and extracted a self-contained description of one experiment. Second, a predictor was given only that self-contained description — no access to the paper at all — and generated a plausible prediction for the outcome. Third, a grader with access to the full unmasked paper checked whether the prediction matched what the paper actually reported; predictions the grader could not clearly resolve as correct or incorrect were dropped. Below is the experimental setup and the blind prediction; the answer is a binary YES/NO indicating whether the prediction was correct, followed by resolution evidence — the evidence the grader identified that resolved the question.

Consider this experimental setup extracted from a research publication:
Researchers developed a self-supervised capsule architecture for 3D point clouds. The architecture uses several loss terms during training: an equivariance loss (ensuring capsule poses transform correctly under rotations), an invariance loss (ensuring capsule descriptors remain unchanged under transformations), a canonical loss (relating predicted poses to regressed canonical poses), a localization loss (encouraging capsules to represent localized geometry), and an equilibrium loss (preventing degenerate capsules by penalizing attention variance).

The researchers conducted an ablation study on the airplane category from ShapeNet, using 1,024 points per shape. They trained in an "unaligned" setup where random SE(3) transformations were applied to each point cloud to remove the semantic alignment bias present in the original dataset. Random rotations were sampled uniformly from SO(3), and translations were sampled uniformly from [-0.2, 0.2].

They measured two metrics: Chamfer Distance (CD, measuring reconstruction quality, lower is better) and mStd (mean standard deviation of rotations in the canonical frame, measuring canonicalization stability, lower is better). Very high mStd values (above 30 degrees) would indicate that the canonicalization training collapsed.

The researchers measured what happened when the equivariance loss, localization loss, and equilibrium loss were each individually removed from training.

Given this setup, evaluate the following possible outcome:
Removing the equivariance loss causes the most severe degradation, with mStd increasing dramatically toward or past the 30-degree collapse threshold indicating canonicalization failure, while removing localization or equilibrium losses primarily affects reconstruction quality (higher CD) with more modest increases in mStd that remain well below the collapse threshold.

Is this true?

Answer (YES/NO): NO